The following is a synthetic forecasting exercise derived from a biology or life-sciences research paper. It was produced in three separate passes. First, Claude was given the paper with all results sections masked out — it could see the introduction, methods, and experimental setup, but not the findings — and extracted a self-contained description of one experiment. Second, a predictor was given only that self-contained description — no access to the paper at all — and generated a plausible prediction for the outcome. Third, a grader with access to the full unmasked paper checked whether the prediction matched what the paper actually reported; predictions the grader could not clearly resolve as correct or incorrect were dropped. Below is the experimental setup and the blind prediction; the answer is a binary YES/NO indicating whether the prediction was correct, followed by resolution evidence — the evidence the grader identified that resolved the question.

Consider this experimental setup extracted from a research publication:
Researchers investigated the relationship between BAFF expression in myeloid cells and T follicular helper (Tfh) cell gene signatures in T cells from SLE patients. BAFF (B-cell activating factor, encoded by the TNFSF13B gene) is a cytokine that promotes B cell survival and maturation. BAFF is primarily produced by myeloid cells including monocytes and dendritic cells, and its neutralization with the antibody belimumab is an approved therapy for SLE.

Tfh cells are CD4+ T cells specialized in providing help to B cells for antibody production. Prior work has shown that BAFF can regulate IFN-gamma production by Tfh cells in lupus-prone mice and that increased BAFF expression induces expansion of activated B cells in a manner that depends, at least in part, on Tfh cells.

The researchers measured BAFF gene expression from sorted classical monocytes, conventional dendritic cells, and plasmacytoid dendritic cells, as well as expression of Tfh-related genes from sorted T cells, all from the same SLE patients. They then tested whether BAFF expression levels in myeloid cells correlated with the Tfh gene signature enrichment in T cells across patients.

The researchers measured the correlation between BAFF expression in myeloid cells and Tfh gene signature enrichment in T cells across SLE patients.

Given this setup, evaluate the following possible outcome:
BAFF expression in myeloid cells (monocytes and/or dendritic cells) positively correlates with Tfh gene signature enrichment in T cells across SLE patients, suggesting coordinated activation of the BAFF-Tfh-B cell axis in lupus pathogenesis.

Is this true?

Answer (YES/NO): YES